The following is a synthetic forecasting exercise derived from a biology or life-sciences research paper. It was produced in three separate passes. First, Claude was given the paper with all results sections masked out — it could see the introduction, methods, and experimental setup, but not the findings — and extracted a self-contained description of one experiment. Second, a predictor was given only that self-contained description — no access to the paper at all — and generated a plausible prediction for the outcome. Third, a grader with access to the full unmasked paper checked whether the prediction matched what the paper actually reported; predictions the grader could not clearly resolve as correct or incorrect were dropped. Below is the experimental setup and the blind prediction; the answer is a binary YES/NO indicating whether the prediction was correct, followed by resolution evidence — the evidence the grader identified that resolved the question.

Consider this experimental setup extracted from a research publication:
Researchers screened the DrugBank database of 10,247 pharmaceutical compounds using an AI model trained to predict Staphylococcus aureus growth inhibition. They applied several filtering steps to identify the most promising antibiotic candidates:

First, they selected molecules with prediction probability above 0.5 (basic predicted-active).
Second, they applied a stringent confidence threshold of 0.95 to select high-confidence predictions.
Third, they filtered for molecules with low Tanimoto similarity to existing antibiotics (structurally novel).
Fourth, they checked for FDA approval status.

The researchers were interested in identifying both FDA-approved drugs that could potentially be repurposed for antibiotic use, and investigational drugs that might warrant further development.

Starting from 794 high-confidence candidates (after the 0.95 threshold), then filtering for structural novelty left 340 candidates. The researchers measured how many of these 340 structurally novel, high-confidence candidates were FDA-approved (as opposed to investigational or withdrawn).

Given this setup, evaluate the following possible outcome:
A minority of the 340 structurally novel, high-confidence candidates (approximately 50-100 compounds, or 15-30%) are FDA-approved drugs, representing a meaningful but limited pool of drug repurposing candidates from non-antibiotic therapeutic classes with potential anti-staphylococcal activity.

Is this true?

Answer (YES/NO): YES